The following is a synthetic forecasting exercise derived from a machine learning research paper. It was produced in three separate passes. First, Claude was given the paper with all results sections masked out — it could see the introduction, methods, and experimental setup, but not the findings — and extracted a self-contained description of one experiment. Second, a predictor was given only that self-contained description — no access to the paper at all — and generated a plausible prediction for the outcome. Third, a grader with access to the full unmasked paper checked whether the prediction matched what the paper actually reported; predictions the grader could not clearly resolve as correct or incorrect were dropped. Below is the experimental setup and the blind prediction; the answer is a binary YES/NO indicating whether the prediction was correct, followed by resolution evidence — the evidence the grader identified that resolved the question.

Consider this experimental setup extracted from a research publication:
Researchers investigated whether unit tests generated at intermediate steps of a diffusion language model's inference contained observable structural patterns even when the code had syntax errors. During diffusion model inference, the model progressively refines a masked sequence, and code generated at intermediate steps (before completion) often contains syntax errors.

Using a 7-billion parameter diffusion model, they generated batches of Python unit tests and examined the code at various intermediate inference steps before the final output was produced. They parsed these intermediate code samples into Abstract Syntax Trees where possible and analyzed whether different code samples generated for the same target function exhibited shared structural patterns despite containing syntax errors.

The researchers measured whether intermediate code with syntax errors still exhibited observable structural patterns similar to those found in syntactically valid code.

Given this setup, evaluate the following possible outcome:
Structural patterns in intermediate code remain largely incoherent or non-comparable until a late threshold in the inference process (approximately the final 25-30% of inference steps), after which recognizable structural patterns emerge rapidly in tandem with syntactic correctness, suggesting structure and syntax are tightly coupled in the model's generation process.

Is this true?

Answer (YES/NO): NO